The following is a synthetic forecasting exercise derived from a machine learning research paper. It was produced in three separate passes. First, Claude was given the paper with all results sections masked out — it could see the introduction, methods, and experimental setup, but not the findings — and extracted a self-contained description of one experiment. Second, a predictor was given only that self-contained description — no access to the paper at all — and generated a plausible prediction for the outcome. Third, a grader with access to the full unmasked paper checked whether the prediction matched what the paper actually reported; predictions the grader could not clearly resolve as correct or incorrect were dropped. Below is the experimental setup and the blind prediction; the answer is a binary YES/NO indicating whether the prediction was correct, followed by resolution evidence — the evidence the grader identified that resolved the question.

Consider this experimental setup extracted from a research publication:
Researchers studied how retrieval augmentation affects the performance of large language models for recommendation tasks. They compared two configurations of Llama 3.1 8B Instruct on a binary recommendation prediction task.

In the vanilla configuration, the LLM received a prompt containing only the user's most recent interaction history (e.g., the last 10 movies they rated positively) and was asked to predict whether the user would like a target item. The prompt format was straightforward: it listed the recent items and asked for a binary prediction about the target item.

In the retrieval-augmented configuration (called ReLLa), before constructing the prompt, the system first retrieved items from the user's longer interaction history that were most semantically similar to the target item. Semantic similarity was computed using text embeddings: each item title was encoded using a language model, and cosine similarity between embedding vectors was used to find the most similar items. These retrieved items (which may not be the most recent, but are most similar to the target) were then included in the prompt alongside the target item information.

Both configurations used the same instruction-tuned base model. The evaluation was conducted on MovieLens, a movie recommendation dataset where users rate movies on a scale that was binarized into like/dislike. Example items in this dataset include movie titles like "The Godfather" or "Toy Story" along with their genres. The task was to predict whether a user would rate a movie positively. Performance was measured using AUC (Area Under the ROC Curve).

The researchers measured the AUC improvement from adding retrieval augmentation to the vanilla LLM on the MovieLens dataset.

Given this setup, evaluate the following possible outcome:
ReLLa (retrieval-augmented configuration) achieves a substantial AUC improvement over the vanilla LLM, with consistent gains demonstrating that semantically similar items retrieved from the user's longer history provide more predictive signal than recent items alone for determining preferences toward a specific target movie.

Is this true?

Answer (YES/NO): YES